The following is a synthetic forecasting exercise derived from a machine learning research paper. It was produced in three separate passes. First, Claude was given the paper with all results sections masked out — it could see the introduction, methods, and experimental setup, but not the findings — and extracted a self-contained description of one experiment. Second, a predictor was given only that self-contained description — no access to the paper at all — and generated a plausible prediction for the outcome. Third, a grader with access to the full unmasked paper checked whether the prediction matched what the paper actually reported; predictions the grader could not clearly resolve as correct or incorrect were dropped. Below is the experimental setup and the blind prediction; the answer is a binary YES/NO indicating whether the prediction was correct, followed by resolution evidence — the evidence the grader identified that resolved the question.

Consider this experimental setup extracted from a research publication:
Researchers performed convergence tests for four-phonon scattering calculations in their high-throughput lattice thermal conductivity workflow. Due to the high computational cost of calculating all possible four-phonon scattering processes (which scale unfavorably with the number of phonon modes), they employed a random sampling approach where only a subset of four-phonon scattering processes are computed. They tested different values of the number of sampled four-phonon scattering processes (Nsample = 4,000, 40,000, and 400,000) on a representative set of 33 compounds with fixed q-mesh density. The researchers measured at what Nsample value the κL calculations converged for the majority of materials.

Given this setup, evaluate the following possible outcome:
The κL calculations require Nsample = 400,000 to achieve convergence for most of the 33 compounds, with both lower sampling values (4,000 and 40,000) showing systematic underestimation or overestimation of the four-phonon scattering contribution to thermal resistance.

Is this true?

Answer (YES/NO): NO